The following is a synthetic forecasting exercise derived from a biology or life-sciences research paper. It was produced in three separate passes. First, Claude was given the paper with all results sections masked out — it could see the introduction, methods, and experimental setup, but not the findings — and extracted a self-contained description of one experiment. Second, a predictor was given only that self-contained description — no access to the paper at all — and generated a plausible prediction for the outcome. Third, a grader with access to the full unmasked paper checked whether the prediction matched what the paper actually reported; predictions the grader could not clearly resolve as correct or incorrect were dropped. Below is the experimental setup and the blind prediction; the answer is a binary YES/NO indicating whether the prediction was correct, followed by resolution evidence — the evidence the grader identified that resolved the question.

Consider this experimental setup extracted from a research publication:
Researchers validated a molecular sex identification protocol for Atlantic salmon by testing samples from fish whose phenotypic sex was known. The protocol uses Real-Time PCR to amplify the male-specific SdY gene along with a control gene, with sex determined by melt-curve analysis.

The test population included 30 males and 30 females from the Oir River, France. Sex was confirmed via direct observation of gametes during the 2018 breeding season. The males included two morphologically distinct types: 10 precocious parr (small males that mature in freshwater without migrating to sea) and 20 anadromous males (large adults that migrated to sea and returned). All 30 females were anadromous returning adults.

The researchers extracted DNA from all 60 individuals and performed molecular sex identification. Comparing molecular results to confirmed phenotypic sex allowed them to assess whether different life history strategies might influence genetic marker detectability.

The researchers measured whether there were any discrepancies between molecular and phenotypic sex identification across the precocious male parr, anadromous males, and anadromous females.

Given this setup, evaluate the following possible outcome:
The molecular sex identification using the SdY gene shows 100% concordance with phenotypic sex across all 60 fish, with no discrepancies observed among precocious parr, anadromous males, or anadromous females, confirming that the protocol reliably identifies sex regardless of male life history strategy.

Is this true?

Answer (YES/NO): YES